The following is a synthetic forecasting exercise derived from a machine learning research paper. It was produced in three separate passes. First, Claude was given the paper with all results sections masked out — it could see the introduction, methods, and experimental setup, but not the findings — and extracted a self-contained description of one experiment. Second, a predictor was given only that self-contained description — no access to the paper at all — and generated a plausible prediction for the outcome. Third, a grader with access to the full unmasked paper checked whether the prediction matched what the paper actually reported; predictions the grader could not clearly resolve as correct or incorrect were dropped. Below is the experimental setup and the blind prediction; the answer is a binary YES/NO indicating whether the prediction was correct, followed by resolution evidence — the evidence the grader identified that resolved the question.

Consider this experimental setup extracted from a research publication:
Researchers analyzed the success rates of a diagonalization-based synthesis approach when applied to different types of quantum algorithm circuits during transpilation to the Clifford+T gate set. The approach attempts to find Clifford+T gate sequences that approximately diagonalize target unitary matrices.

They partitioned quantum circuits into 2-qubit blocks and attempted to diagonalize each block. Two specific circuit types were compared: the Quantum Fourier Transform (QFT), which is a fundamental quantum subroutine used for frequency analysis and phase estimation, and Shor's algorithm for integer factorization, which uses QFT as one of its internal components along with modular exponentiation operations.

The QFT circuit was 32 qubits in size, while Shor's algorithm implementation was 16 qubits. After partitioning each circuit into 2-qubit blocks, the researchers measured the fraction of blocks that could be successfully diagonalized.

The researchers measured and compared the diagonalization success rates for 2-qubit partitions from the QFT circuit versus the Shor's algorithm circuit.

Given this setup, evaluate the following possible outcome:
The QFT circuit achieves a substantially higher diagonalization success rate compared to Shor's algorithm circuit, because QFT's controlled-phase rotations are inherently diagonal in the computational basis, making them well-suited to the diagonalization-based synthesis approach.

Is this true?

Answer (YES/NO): YES